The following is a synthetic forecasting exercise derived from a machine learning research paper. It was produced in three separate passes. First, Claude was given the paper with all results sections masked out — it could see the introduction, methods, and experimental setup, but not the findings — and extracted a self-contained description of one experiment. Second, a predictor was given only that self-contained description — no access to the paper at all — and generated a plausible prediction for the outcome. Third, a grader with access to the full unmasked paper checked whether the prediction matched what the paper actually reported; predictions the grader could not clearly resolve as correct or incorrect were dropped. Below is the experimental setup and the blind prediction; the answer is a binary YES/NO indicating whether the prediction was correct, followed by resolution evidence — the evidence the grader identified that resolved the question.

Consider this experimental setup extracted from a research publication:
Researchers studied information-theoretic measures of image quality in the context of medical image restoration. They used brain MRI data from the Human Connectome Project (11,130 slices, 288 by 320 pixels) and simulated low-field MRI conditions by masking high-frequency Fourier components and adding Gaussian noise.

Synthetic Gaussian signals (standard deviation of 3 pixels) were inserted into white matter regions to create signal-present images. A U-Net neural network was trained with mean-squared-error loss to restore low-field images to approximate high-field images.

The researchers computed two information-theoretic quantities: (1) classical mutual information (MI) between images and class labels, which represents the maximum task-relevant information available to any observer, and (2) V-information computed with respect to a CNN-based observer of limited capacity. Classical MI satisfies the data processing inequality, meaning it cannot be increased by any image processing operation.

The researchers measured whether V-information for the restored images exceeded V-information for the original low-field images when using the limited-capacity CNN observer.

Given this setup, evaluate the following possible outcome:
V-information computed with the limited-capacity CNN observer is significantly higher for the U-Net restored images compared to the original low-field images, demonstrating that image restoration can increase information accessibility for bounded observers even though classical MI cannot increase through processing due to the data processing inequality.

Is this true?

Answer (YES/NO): NO